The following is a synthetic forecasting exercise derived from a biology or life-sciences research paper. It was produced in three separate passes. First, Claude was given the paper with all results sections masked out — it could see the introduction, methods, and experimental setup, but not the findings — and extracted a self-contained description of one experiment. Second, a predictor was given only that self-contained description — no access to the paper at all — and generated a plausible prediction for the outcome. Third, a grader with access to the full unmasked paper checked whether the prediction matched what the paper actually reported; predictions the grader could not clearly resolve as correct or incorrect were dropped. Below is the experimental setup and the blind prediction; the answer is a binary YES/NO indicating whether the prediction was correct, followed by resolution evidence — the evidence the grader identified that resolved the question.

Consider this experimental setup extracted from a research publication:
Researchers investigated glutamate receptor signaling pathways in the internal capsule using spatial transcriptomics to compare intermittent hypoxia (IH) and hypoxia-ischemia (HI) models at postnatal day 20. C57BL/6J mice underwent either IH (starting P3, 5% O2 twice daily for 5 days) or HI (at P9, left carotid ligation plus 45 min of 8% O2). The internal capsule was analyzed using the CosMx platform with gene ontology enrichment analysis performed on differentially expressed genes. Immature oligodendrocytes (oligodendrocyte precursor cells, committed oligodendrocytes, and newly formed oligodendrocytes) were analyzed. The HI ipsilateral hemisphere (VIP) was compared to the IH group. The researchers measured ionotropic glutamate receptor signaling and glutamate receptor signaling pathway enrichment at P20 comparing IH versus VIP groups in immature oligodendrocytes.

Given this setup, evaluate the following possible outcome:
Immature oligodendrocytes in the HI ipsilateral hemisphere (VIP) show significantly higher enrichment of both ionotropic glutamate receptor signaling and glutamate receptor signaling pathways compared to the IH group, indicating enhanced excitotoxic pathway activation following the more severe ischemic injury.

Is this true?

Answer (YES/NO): NO